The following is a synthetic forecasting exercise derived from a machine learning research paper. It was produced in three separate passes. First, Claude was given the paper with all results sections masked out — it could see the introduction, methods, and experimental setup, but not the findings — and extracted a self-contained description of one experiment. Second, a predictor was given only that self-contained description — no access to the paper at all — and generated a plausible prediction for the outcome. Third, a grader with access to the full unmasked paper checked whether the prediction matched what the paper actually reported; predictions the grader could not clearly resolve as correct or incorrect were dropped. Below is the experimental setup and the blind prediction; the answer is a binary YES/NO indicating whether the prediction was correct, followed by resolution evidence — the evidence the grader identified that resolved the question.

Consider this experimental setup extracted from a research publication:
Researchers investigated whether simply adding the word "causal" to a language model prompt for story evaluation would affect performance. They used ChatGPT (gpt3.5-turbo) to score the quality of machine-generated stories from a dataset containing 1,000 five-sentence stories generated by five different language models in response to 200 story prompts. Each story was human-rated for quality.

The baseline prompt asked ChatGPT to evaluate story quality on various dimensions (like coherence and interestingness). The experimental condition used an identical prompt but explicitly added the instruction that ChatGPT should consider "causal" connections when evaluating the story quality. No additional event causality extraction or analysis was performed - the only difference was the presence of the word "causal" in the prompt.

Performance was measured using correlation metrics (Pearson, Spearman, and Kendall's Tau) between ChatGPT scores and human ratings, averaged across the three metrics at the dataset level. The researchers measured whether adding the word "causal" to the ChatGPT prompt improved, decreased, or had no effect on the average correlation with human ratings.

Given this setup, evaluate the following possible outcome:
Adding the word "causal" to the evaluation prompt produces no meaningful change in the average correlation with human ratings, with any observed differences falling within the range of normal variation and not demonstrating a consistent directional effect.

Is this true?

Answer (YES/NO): NO